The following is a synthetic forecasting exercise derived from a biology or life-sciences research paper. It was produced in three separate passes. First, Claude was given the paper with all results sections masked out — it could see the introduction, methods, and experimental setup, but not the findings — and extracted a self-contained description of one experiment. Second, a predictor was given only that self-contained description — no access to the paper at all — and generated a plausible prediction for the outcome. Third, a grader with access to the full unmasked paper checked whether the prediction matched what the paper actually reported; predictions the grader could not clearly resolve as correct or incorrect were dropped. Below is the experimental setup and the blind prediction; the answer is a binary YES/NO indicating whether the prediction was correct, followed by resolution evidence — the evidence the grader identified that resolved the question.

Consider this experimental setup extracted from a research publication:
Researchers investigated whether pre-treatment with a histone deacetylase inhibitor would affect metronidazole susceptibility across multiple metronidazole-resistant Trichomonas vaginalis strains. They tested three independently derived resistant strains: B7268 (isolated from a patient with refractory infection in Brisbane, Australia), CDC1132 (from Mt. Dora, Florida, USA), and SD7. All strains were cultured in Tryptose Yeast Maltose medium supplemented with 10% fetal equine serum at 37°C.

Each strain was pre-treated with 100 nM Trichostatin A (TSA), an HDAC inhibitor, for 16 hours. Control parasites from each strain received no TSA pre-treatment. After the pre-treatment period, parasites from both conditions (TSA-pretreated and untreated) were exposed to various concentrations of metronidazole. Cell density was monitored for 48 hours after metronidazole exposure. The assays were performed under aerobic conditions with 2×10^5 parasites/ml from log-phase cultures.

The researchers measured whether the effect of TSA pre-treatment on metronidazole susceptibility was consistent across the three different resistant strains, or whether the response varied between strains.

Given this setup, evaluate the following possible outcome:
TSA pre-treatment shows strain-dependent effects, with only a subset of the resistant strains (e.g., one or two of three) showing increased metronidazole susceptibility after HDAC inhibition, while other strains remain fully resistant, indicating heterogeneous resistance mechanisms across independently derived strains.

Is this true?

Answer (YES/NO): NO